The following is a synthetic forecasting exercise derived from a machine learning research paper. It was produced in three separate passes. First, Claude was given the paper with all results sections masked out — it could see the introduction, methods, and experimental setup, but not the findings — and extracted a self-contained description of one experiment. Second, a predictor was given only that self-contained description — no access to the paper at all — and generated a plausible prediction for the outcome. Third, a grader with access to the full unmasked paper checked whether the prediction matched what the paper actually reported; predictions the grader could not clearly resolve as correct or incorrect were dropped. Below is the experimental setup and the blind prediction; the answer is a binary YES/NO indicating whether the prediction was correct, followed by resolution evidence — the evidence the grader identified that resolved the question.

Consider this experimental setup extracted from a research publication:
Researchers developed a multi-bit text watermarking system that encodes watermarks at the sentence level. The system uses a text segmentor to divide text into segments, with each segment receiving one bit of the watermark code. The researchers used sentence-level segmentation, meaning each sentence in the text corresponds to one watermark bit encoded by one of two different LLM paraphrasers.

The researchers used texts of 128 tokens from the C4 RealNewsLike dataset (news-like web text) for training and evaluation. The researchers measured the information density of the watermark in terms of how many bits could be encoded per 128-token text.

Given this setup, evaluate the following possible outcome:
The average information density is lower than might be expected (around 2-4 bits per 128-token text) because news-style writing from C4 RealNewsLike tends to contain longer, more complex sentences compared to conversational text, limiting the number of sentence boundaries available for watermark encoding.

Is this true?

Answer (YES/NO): NO